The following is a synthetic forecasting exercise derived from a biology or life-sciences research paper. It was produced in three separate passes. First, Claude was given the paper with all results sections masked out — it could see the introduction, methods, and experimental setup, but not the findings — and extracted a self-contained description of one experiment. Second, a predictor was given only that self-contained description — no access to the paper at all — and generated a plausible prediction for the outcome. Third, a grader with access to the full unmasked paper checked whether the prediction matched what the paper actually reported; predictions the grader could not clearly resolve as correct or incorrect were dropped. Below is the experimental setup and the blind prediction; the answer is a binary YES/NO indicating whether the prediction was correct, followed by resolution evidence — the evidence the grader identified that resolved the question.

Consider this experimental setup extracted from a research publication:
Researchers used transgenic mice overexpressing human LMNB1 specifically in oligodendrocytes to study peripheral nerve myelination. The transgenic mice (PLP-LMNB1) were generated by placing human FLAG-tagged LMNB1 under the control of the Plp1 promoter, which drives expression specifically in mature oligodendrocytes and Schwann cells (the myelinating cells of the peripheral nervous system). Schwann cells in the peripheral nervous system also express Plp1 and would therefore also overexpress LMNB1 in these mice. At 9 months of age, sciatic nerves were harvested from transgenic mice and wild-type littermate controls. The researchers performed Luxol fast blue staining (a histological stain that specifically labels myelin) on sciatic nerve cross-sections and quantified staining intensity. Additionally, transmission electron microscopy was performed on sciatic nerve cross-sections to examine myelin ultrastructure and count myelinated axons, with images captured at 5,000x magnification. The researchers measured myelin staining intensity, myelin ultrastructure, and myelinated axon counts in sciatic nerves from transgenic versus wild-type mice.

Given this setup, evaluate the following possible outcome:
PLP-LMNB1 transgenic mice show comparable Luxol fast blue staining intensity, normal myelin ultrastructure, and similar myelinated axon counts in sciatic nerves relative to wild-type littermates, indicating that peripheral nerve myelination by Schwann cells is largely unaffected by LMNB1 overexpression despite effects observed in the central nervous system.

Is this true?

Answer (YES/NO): NO